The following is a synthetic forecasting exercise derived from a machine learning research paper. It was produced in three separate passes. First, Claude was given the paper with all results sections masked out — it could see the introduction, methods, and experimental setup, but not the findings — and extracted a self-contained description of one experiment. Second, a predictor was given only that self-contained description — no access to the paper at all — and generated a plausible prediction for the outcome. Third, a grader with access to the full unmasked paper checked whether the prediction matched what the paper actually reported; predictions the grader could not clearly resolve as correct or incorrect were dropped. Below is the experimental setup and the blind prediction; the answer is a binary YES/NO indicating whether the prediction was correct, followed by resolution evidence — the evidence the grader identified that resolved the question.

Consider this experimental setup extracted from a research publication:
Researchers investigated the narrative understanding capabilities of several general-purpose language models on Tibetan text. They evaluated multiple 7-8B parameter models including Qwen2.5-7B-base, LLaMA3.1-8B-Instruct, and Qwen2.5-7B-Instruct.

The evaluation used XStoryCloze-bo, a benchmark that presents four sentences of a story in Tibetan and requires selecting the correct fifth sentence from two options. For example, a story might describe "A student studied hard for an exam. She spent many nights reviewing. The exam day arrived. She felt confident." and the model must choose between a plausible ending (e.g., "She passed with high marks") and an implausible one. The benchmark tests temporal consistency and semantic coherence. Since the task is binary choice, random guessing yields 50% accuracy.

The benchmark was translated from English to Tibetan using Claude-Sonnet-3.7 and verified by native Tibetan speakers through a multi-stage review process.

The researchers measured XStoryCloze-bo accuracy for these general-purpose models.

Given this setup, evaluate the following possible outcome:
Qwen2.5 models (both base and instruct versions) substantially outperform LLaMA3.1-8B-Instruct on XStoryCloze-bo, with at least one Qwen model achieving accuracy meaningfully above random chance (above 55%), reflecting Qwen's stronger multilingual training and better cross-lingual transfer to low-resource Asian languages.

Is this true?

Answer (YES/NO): NO